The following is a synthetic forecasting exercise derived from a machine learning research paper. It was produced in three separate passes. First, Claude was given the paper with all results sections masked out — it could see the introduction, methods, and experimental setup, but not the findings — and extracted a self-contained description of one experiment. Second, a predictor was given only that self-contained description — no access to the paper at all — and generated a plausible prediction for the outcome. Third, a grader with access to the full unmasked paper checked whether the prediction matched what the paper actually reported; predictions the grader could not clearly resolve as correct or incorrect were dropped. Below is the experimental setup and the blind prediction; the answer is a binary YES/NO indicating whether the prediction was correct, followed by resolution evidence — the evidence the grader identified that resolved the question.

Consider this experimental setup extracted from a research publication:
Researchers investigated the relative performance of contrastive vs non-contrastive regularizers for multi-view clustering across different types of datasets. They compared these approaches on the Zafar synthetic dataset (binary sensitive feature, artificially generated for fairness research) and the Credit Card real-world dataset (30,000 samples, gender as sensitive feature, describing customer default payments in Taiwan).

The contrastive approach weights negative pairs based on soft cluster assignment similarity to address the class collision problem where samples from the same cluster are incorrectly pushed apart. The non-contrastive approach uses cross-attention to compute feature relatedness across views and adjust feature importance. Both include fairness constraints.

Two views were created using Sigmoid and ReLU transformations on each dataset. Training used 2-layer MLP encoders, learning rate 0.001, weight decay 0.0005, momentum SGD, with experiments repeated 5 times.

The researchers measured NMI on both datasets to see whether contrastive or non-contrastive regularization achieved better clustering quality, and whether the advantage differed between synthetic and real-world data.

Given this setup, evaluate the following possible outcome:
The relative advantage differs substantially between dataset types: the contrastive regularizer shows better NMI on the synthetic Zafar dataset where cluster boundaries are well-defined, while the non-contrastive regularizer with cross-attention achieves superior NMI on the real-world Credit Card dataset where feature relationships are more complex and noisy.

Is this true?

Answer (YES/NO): NO